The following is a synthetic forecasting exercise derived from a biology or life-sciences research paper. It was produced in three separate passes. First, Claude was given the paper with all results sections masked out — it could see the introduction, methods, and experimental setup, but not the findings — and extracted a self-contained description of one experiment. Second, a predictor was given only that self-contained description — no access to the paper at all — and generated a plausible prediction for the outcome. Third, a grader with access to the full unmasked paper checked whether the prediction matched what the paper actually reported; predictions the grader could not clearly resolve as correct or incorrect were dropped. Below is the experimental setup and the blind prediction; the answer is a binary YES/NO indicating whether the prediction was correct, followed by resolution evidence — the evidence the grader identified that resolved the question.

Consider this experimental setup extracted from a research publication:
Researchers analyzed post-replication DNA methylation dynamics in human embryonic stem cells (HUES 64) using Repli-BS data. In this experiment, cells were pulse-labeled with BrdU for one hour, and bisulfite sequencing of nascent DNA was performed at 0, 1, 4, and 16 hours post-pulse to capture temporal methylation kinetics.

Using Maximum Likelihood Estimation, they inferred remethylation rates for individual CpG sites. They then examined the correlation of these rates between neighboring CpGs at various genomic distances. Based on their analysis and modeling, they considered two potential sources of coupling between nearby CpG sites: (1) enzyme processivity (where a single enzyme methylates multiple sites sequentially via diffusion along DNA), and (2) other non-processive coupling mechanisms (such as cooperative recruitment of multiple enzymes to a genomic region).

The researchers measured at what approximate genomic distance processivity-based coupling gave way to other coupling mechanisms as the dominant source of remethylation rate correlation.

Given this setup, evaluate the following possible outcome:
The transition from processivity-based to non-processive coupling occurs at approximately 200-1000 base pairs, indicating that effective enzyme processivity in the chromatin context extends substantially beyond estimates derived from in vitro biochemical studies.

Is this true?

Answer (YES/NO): NO